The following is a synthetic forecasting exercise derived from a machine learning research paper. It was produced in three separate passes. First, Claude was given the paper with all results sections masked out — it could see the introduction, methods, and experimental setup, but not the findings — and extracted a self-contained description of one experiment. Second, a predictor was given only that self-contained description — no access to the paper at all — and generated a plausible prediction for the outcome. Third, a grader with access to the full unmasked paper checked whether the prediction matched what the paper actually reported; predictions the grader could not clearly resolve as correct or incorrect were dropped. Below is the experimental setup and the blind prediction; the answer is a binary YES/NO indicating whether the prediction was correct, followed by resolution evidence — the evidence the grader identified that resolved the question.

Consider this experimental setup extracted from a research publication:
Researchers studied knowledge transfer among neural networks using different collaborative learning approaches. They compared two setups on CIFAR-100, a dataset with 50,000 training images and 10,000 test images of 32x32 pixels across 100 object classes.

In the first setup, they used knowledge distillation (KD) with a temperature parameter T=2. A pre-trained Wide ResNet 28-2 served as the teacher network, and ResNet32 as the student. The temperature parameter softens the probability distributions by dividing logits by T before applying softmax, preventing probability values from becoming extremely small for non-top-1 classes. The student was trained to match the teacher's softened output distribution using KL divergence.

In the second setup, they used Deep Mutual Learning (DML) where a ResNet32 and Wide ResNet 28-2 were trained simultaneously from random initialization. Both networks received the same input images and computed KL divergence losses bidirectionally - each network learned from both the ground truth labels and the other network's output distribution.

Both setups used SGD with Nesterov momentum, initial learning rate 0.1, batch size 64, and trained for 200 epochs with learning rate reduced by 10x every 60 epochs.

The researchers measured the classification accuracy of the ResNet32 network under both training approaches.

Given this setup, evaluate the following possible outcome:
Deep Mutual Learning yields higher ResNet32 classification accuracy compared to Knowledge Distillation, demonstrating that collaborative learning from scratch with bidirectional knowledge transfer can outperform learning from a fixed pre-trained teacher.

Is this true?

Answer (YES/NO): YES